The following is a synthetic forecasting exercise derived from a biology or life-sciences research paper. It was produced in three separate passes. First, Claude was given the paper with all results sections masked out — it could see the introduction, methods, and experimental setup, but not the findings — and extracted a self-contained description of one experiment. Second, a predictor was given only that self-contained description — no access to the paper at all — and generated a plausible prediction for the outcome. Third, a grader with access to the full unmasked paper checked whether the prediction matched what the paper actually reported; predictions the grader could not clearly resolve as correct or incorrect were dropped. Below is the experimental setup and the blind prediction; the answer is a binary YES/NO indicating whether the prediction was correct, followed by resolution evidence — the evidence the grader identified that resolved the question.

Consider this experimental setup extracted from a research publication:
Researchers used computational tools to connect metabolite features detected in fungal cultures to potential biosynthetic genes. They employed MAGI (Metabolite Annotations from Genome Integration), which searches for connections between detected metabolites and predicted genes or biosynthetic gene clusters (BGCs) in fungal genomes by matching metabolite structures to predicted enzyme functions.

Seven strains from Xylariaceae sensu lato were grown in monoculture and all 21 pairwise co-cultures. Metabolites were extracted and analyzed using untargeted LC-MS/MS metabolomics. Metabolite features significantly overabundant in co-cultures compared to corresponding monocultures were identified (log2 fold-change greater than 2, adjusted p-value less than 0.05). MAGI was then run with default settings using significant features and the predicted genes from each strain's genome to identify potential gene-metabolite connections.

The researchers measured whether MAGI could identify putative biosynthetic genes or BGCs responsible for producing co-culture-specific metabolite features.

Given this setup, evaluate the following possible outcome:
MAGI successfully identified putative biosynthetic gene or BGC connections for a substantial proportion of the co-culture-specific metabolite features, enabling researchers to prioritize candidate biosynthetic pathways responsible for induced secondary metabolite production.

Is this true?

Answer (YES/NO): NO